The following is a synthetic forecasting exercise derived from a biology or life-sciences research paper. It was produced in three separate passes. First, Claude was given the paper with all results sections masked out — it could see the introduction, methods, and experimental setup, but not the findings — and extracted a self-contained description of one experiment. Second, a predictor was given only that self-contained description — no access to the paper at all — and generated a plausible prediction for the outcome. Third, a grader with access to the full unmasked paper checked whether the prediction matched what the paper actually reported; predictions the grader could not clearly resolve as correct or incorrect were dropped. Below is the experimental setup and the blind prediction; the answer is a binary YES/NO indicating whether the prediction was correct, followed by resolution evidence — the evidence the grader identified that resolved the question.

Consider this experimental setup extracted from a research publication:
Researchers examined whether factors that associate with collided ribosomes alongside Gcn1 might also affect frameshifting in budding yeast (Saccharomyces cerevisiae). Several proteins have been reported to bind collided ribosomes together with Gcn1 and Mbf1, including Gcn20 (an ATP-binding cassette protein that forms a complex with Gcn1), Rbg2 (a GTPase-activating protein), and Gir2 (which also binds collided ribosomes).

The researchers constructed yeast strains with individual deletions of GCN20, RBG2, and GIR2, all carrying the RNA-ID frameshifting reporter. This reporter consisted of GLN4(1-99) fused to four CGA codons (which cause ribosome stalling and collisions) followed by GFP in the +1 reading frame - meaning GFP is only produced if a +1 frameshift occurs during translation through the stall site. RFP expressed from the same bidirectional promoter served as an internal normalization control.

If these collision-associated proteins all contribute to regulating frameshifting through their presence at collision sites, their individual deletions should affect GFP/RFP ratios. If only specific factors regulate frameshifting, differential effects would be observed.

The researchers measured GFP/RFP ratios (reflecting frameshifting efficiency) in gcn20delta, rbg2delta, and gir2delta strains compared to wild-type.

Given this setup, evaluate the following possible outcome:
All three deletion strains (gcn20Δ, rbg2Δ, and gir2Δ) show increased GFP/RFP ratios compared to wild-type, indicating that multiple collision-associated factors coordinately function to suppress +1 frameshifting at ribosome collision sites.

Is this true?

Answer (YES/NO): NO